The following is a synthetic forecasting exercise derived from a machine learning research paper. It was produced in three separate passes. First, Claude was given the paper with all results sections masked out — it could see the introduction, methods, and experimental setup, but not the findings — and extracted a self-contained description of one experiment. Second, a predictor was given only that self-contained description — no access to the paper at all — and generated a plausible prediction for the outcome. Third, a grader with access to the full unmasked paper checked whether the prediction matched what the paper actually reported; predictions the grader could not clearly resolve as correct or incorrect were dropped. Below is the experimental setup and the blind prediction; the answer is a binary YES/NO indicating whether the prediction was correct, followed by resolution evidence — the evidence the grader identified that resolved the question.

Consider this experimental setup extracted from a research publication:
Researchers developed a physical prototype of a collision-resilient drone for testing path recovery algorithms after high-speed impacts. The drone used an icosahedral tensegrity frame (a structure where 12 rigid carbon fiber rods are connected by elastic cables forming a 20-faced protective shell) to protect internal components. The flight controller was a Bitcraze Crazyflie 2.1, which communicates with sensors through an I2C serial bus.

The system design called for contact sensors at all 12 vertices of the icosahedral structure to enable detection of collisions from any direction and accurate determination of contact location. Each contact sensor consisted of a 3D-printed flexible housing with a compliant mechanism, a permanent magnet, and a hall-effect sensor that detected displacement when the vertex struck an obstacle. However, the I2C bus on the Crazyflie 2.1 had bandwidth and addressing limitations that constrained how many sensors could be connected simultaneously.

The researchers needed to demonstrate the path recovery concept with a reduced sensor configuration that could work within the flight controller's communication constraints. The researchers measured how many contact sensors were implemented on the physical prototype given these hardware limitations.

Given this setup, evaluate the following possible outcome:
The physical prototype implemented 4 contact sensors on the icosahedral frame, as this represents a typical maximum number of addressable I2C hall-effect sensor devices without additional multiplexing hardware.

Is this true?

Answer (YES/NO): NO